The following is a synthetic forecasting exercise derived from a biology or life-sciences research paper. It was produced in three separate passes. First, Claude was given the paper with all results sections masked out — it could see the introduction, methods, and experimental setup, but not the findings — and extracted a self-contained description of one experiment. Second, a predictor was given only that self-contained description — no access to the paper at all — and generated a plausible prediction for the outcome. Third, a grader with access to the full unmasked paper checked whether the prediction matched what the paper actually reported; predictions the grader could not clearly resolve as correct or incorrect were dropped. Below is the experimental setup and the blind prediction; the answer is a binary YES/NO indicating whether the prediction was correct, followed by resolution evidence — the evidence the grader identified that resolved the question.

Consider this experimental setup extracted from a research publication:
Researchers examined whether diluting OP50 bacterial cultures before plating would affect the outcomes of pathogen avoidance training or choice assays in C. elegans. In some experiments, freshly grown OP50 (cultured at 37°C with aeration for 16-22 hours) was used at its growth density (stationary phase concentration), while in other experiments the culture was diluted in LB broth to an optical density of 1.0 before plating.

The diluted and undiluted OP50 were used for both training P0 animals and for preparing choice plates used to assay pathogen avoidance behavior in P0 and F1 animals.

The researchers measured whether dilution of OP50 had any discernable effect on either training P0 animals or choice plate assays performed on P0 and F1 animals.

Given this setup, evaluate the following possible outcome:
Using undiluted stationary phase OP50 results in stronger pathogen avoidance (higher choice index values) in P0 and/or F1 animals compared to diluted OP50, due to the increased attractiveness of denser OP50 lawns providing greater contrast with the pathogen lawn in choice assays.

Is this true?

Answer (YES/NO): NO